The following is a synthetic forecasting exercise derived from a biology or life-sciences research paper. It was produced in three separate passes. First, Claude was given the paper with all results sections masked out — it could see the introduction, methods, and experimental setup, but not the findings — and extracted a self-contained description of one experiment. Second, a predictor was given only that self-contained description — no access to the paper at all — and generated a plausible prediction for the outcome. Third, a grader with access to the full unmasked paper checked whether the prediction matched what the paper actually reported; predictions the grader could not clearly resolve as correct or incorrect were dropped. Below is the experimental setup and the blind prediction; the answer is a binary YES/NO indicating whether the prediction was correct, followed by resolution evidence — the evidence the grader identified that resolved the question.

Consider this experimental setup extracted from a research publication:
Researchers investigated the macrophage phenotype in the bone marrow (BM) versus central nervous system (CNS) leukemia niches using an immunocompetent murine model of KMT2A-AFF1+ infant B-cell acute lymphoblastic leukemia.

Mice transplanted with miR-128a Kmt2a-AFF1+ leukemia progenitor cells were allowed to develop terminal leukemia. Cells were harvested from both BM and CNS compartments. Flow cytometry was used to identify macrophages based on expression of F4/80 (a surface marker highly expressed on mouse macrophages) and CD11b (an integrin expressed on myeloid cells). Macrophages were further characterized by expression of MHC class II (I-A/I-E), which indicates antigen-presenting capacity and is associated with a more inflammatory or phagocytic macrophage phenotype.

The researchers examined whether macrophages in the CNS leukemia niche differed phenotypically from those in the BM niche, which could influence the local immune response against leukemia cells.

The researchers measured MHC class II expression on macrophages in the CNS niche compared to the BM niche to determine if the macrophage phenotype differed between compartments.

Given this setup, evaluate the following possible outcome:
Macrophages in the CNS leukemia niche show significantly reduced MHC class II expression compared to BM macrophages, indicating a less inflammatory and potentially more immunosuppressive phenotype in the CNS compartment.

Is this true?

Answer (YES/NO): YES